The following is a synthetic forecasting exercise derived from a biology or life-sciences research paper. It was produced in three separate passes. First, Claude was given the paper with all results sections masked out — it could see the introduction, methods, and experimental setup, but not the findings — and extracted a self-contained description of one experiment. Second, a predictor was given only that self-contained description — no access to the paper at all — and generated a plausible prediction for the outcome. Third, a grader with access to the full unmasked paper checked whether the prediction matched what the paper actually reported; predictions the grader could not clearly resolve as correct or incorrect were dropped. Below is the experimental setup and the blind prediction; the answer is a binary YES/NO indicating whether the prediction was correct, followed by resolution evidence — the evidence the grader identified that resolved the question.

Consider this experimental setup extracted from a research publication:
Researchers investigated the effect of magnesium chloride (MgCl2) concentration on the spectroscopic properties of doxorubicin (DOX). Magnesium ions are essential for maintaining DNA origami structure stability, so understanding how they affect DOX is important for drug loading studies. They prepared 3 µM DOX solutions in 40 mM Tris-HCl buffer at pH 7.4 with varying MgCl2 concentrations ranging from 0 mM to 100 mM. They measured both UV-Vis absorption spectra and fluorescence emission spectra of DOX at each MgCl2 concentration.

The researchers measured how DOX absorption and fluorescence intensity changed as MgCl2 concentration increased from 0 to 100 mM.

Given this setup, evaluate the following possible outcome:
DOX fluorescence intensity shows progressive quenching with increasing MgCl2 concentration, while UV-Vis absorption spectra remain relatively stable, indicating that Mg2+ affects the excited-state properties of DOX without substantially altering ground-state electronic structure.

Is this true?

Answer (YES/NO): NO